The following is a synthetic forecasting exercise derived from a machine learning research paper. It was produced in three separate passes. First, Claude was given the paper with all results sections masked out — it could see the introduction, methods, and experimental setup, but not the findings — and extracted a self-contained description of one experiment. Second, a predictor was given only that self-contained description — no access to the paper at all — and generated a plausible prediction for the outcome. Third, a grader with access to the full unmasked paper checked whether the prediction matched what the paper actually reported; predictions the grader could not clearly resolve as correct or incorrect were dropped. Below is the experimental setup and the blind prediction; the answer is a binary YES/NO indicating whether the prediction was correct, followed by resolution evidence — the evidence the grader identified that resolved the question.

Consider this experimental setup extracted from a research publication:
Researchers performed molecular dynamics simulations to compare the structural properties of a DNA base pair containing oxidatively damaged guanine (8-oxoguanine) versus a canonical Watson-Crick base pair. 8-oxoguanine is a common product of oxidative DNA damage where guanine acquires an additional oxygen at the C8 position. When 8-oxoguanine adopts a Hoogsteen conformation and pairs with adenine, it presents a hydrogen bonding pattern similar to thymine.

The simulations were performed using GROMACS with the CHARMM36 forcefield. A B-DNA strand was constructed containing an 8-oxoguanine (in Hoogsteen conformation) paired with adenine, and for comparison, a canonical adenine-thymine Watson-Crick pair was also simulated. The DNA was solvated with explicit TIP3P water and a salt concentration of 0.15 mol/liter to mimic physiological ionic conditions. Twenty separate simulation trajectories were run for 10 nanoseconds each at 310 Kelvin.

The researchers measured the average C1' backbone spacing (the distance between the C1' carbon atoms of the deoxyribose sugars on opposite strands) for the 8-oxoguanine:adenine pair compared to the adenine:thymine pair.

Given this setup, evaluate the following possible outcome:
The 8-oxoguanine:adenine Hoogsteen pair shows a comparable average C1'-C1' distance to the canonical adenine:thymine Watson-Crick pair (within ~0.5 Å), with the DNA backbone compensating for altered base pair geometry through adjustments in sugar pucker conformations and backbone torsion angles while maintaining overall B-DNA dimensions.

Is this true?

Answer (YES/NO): YES